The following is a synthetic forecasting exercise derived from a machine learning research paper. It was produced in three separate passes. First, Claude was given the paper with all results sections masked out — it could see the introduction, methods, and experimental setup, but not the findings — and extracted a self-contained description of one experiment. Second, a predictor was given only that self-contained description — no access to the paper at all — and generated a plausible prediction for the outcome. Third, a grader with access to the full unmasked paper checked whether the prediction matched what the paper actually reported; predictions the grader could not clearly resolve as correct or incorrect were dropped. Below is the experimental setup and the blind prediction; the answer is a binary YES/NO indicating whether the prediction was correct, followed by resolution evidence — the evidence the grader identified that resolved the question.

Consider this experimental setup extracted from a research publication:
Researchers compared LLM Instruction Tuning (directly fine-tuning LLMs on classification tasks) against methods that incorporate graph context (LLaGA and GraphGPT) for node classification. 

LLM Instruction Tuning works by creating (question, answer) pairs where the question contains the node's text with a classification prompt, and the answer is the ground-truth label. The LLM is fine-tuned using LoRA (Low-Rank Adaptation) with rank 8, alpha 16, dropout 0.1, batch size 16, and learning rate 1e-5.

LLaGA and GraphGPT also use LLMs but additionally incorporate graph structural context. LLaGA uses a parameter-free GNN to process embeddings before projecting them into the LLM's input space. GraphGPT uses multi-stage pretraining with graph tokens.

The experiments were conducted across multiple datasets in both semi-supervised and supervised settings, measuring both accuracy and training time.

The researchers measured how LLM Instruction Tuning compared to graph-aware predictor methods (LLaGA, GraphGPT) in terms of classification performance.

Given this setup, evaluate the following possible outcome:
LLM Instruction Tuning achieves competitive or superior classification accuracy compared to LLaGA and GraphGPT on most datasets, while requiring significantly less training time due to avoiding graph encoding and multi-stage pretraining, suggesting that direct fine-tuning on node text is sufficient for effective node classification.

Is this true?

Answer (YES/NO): NO